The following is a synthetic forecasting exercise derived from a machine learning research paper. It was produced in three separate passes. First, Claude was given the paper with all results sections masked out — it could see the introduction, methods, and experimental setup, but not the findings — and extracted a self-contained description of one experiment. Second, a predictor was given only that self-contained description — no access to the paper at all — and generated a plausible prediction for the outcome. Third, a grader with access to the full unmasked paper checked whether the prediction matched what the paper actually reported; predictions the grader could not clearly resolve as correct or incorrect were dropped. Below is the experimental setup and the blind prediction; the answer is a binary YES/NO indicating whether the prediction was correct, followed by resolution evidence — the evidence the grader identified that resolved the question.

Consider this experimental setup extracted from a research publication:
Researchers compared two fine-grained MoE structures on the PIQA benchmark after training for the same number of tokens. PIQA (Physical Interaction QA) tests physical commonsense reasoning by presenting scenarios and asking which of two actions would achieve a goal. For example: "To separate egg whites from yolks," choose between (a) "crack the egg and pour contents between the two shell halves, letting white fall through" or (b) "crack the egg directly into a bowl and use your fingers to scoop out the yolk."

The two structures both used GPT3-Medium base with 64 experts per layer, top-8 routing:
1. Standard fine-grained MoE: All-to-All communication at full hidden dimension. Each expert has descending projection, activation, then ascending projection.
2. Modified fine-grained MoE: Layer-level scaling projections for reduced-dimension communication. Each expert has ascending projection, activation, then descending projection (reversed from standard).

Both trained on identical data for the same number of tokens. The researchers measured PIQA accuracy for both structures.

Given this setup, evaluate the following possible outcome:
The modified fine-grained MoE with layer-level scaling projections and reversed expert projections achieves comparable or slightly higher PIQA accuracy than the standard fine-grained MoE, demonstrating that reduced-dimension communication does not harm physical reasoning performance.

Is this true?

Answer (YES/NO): NO